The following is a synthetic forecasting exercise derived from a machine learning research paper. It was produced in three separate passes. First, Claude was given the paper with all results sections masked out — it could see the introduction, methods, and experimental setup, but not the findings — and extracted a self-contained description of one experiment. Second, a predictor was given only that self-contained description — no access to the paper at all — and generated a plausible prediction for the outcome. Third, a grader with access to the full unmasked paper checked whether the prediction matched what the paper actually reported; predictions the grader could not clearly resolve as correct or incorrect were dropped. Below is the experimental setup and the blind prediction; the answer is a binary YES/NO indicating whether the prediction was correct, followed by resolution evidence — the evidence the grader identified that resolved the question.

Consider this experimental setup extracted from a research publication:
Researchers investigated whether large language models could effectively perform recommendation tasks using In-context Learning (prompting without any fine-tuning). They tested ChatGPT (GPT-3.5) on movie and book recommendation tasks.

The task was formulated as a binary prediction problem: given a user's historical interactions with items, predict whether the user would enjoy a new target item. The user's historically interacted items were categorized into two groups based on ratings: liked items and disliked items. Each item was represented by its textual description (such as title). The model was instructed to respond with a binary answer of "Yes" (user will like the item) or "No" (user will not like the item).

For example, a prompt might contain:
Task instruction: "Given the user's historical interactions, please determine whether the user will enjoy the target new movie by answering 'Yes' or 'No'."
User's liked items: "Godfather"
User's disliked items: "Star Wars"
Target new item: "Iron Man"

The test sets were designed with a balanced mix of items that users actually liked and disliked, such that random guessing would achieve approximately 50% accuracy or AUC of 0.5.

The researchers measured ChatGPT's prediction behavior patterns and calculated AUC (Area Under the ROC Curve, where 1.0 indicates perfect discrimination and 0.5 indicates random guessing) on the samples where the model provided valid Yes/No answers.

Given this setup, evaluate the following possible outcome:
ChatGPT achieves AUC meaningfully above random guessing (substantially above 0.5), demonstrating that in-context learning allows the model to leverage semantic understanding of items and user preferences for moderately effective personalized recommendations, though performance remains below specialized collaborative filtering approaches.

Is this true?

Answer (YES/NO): NO